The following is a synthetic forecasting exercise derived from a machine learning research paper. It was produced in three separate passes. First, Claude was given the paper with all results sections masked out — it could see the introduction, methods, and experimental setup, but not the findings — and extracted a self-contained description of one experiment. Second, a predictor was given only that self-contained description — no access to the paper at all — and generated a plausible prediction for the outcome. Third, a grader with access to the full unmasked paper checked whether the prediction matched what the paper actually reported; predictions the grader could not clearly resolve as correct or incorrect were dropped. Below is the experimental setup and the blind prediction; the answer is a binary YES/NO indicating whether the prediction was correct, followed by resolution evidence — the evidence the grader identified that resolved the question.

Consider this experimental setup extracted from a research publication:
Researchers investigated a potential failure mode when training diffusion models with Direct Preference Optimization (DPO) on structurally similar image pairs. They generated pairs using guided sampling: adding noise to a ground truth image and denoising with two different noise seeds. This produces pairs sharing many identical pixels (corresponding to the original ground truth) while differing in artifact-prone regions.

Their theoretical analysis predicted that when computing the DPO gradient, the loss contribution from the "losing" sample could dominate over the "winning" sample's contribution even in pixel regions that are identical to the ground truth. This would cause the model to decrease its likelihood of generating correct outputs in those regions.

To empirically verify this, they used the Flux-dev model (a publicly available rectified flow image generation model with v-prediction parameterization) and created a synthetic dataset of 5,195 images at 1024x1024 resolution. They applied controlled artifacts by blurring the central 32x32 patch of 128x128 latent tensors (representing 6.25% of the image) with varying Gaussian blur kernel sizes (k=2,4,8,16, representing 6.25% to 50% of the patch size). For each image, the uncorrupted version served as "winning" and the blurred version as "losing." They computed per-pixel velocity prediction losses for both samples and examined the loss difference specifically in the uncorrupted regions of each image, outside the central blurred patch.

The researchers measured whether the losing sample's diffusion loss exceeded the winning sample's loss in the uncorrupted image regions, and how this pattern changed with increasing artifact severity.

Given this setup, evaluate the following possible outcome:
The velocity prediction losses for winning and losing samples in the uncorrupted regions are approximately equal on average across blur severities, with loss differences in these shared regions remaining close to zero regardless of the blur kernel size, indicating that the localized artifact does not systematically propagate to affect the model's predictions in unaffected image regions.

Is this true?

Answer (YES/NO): NO